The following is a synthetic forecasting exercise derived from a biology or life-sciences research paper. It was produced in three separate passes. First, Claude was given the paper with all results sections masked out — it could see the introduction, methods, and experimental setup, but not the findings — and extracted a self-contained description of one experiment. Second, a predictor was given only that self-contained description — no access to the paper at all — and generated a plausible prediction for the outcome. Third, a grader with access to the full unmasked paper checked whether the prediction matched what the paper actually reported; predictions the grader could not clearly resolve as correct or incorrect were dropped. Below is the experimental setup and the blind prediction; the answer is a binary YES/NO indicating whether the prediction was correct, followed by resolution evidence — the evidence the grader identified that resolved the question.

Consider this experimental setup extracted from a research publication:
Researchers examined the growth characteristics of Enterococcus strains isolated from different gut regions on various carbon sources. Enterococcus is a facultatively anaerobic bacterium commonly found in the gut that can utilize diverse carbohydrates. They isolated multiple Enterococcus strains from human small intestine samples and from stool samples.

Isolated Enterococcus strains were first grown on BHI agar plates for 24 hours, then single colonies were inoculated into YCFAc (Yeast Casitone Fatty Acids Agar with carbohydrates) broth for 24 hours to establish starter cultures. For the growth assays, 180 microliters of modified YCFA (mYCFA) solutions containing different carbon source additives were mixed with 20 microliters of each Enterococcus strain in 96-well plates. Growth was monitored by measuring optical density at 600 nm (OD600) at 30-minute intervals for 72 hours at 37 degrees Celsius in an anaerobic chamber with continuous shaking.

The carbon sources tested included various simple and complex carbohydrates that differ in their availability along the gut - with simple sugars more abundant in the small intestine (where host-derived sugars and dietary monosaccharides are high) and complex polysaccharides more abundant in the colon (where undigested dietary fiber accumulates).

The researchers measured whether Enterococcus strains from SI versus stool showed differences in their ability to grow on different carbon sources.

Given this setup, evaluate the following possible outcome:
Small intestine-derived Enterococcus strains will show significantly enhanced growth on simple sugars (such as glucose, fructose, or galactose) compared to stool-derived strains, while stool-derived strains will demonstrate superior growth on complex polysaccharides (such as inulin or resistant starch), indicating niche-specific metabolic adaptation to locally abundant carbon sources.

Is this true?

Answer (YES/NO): NO